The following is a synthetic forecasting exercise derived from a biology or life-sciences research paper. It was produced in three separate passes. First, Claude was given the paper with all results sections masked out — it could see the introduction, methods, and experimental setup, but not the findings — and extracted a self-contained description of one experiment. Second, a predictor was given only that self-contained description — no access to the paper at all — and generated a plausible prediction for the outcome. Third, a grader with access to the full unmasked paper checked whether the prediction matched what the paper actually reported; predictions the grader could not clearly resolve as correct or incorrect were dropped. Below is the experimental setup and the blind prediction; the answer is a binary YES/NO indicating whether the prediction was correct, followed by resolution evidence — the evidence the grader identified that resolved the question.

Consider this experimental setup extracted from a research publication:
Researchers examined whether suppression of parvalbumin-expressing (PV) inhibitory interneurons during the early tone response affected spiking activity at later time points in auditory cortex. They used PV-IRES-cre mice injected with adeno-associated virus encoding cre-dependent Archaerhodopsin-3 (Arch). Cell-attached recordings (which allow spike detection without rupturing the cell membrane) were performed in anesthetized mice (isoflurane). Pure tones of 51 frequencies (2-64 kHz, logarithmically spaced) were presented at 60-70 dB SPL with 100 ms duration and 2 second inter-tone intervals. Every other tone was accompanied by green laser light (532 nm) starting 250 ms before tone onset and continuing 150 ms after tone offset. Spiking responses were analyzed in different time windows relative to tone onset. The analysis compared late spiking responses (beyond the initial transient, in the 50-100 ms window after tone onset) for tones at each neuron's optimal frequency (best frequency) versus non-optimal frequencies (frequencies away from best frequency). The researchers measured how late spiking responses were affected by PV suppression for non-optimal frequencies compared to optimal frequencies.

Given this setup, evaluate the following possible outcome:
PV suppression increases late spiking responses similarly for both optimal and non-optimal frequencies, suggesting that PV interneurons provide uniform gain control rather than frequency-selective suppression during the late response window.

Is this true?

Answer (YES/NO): NO